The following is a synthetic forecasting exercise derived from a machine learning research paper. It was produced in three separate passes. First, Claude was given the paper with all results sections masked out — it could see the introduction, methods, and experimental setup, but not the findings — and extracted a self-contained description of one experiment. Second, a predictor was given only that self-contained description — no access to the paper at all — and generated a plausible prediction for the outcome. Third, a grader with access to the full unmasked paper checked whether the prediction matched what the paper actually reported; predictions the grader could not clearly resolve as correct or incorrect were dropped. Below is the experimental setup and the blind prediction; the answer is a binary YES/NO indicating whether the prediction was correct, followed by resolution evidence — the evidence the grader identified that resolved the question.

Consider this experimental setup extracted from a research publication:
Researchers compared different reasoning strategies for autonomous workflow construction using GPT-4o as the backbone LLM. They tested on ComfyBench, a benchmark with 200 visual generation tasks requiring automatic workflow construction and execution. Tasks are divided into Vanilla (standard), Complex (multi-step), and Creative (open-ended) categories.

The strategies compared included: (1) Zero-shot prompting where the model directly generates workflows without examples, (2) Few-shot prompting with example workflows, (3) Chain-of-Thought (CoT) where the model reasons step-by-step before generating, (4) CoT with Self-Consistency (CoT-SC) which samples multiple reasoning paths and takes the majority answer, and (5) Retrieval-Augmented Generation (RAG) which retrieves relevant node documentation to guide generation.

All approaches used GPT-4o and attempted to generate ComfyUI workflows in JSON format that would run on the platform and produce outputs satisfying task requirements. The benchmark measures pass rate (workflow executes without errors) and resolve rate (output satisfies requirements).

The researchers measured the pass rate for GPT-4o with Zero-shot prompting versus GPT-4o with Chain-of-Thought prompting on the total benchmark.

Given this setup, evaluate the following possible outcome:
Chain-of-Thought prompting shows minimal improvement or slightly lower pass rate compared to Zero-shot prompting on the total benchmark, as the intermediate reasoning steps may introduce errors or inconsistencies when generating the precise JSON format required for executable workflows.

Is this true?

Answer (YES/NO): NO